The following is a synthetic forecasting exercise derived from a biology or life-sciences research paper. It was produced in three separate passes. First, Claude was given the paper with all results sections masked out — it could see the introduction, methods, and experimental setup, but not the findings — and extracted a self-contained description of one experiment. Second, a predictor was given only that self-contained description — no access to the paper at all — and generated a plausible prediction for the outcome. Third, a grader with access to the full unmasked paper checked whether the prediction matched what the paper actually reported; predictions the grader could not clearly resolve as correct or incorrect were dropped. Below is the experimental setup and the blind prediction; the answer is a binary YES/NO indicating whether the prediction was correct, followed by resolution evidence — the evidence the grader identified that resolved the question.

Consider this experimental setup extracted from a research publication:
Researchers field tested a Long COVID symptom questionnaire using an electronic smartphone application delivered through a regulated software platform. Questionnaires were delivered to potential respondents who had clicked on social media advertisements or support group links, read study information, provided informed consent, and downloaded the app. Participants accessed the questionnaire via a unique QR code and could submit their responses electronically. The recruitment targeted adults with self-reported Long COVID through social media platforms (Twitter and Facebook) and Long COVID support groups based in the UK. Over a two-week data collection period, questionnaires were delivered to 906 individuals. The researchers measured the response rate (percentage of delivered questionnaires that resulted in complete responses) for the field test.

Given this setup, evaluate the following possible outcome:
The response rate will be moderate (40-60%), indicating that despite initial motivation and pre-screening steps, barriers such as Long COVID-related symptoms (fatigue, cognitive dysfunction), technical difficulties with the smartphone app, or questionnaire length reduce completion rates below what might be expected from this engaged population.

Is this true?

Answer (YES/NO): NO